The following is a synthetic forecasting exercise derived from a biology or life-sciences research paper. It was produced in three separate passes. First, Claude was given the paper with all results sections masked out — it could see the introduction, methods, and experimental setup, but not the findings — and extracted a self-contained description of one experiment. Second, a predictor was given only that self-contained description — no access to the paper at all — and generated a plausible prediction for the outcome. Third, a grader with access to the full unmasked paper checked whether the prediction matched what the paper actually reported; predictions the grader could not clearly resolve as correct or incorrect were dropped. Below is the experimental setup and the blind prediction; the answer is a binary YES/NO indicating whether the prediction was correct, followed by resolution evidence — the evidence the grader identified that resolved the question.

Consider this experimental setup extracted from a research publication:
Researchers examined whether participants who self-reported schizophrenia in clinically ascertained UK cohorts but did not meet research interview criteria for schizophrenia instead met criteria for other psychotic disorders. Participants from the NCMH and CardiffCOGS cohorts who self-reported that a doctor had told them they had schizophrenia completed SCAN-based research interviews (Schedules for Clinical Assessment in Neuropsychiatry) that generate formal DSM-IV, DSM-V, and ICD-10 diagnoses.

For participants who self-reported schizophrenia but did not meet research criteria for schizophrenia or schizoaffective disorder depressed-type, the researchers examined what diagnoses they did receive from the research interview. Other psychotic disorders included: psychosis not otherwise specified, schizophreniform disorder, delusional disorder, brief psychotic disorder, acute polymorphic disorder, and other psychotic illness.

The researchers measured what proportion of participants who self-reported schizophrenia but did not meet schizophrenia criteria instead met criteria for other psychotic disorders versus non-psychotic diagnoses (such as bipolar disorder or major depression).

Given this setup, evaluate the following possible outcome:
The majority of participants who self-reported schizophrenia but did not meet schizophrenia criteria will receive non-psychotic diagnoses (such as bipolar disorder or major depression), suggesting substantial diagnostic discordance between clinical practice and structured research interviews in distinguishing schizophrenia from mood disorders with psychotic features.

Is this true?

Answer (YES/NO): NO